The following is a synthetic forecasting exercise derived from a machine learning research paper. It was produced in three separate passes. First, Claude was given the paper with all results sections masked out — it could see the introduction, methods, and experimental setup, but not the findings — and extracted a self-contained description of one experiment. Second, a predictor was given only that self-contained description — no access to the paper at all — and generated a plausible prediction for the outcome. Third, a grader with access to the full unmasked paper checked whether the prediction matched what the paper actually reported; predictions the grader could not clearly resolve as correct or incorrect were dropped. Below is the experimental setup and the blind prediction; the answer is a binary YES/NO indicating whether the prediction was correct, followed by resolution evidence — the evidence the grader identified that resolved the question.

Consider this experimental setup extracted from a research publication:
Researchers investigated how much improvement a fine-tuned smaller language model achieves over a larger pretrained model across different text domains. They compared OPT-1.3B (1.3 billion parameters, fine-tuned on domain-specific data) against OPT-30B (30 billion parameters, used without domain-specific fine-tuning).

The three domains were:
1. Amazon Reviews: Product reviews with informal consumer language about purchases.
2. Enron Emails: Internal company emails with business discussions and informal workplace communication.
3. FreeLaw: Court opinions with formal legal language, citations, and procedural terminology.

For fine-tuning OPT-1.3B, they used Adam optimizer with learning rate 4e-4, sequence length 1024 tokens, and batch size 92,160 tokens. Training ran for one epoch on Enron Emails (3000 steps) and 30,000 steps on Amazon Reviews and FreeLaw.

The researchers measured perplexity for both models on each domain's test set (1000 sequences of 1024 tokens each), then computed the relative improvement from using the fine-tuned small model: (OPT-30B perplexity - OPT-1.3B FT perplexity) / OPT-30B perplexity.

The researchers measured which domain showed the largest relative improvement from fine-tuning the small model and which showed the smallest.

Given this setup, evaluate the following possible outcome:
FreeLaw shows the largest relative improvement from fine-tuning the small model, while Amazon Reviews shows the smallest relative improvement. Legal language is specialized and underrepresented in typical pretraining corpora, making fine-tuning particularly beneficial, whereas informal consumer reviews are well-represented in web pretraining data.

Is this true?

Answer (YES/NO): NO